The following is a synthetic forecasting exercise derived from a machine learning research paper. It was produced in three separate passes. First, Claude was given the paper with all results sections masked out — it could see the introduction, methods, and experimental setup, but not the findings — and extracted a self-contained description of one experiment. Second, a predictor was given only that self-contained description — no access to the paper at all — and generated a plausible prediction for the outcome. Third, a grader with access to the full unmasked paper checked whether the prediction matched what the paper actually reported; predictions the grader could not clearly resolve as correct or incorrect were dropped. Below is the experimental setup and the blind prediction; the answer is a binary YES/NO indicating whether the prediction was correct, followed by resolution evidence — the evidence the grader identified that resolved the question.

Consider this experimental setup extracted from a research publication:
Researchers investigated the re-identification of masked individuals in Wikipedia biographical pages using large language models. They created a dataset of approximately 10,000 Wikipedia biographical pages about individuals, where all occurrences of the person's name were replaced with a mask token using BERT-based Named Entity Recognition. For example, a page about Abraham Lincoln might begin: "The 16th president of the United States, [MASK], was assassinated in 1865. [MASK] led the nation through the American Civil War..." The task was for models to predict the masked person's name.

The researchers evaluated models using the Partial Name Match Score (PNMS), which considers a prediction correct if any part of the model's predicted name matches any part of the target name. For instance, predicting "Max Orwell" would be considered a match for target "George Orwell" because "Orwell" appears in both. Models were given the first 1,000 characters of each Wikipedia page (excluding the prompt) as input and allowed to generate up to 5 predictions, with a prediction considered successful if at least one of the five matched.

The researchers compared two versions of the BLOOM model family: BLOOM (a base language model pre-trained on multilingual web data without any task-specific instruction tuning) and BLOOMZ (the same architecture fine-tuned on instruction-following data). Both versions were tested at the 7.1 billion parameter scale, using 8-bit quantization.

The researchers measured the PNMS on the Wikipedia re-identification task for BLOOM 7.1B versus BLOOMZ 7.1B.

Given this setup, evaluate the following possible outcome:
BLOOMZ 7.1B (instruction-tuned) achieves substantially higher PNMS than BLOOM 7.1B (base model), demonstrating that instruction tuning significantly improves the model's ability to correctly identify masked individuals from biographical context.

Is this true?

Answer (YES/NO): YES